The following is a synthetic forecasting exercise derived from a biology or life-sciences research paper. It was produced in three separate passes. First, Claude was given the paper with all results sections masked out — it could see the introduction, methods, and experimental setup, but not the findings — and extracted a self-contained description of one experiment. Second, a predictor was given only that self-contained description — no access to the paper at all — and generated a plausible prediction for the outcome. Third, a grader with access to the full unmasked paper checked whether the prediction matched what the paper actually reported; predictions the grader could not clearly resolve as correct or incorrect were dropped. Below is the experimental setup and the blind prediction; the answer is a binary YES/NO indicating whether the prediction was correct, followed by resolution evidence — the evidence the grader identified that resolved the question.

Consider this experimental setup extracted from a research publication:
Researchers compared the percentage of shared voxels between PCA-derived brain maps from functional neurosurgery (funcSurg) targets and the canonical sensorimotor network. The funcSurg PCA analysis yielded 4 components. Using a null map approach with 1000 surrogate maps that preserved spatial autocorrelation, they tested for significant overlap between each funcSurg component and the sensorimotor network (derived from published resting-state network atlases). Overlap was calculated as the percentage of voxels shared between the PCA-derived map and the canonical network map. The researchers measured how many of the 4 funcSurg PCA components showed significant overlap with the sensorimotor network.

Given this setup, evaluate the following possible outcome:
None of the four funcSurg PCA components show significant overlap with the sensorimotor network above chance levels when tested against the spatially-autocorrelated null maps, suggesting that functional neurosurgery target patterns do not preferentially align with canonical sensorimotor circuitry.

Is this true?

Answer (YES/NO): NO